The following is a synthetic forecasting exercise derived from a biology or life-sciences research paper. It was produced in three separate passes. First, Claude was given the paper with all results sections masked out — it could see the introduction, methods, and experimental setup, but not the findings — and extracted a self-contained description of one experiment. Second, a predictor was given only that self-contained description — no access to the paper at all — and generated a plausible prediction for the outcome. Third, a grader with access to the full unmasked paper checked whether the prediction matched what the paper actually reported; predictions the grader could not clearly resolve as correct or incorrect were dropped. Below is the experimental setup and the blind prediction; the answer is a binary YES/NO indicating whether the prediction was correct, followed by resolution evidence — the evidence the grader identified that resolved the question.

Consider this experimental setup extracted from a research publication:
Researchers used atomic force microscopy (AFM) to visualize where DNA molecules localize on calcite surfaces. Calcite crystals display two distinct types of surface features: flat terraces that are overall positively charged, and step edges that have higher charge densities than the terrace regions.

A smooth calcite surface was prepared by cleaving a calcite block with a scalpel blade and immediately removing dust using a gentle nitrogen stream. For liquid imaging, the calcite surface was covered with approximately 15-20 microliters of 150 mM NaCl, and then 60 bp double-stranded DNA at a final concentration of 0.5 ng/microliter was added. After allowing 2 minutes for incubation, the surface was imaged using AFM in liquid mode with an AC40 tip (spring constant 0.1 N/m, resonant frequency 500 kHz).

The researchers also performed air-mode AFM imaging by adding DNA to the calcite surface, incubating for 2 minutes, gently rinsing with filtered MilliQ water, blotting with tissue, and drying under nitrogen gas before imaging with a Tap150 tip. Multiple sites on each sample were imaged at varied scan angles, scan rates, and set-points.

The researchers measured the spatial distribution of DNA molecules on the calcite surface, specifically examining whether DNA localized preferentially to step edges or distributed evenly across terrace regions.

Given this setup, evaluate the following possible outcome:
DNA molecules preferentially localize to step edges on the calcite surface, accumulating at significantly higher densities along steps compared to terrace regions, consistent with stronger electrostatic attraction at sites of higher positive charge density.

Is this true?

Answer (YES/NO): YES